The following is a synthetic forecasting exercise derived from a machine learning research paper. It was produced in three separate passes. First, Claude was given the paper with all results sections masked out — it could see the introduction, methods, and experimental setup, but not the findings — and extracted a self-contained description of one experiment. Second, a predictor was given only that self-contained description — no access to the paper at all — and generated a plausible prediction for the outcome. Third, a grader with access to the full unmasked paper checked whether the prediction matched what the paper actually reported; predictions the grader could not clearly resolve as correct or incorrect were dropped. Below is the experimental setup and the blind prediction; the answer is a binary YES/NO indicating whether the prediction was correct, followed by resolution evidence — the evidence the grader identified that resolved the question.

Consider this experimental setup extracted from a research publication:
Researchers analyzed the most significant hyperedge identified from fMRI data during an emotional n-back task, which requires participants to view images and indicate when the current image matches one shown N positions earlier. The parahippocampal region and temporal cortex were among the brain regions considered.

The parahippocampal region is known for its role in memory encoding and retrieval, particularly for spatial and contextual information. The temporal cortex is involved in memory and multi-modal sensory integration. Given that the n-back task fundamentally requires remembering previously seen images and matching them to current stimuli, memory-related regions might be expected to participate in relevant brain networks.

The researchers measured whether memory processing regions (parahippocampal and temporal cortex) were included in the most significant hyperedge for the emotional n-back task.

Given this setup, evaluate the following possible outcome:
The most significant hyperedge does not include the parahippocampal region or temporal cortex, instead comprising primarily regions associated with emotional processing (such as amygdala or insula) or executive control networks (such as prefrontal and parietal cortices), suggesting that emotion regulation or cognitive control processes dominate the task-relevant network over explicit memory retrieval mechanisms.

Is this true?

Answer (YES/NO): NO